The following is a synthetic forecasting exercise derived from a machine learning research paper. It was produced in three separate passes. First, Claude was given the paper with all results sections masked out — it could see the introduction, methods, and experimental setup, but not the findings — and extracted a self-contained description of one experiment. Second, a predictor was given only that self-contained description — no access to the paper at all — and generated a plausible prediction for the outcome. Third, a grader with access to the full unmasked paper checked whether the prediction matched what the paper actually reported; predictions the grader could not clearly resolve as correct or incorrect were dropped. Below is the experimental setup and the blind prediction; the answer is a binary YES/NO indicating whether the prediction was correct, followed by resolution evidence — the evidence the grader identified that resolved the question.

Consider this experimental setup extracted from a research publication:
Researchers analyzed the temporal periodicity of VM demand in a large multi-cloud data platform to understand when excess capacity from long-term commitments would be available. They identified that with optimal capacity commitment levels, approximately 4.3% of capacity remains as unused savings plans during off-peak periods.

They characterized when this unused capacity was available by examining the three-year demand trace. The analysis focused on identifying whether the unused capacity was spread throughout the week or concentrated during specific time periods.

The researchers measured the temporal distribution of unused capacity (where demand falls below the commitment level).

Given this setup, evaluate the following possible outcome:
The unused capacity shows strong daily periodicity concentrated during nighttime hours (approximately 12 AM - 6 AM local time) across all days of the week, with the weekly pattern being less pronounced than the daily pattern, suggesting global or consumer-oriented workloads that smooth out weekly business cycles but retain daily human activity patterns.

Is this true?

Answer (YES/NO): NO